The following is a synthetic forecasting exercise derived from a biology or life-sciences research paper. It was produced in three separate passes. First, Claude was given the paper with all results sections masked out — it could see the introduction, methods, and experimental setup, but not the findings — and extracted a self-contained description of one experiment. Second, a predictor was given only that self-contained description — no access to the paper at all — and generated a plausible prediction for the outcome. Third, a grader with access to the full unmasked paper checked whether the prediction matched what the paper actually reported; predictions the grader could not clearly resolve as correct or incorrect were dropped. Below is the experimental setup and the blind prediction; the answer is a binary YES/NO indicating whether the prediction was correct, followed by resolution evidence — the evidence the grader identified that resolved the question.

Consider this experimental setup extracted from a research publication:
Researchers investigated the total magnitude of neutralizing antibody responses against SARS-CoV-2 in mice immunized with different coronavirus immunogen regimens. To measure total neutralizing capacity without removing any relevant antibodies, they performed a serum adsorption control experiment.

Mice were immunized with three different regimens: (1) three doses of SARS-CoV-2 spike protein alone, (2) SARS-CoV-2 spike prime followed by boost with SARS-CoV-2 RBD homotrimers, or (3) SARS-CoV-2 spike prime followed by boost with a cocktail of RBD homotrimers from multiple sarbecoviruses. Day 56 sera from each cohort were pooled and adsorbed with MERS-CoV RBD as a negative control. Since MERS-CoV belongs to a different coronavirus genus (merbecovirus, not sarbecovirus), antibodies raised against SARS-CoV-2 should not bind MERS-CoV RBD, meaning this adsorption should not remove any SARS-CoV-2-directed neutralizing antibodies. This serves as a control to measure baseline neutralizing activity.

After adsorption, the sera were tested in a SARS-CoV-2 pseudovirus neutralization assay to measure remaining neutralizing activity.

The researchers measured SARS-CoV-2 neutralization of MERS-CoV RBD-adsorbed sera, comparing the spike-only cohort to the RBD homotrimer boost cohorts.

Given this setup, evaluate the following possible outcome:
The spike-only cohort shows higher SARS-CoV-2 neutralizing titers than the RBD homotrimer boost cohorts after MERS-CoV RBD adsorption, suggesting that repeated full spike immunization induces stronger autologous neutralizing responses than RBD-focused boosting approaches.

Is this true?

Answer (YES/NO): YES